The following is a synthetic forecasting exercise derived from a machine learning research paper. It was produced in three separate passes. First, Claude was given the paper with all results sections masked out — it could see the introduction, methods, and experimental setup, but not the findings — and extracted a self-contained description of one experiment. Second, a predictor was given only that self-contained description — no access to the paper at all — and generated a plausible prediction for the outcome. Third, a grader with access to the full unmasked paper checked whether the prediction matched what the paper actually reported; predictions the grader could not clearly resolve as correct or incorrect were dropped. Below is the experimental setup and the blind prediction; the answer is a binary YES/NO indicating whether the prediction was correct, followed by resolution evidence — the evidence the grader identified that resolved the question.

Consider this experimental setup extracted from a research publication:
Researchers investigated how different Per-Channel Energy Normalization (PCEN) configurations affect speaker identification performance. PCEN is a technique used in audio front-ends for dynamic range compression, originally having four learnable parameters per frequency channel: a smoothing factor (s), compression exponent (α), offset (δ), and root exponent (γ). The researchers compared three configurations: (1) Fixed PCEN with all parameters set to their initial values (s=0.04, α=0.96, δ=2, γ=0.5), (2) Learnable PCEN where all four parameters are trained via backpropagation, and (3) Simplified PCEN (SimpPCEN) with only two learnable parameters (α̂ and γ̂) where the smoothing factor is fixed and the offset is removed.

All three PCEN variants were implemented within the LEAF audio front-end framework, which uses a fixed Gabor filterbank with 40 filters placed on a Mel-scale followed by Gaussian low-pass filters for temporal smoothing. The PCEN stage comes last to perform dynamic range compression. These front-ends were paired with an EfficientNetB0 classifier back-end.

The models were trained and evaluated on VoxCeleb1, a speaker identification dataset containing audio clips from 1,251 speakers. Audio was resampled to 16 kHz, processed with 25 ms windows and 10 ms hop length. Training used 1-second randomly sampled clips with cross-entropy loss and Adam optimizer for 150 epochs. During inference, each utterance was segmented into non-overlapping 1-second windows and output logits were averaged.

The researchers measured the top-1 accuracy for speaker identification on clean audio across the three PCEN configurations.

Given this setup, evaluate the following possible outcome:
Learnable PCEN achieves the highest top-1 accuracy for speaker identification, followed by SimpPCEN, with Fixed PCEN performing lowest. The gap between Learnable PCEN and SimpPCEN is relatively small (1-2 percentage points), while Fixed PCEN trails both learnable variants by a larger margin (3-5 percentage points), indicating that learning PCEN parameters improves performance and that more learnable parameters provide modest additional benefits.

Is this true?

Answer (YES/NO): NO